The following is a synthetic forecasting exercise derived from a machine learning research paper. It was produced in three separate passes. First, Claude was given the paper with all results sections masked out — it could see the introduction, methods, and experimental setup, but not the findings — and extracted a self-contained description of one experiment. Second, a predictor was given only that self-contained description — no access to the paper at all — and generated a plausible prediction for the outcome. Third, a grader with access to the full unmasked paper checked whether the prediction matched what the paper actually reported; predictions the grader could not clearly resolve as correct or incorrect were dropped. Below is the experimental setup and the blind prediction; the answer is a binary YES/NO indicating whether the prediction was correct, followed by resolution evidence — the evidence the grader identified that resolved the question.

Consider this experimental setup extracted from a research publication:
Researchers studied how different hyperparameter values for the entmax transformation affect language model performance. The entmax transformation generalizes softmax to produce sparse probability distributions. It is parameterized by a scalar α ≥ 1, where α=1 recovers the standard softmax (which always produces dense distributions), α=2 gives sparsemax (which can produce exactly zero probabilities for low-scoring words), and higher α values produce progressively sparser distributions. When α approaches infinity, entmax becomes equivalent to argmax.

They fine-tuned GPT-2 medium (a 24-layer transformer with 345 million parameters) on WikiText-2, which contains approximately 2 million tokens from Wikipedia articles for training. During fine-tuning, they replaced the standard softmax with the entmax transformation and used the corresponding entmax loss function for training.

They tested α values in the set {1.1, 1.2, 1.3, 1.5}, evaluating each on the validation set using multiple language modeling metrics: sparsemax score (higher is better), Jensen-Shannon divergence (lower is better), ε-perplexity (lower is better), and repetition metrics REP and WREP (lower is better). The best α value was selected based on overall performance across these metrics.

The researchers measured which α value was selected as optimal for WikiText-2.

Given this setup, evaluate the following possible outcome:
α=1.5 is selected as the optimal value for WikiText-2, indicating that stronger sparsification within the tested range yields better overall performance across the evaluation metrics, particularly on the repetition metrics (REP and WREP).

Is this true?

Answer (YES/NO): NO